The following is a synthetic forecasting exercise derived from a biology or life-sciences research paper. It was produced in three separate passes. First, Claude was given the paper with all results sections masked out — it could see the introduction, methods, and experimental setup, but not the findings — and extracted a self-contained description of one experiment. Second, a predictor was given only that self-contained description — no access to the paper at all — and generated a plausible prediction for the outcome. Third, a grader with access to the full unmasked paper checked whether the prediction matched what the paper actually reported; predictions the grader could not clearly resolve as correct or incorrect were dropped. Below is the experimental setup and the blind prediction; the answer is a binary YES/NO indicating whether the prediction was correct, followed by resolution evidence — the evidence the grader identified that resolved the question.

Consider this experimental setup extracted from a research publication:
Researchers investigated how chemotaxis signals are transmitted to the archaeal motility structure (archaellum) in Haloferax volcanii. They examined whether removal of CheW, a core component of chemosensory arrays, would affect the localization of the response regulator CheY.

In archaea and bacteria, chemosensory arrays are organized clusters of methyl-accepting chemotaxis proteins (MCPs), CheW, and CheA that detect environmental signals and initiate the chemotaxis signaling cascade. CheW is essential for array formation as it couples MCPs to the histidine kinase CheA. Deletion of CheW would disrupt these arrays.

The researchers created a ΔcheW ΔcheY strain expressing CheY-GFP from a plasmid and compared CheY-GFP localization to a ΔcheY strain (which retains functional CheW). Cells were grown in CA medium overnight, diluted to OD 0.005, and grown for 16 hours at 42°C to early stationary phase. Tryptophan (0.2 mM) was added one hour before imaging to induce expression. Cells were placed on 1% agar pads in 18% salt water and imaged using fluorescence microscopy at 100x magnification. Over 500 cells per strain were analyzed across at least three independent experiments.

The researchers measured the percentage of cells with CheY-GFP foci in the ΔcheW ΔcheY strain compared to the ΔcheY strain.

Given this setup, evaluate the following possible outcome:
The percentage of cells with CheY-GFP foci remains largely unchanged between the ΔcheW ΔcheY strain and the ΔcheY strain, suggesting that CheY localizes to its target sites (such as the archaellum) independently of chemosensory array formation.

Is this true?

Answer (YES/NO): NO